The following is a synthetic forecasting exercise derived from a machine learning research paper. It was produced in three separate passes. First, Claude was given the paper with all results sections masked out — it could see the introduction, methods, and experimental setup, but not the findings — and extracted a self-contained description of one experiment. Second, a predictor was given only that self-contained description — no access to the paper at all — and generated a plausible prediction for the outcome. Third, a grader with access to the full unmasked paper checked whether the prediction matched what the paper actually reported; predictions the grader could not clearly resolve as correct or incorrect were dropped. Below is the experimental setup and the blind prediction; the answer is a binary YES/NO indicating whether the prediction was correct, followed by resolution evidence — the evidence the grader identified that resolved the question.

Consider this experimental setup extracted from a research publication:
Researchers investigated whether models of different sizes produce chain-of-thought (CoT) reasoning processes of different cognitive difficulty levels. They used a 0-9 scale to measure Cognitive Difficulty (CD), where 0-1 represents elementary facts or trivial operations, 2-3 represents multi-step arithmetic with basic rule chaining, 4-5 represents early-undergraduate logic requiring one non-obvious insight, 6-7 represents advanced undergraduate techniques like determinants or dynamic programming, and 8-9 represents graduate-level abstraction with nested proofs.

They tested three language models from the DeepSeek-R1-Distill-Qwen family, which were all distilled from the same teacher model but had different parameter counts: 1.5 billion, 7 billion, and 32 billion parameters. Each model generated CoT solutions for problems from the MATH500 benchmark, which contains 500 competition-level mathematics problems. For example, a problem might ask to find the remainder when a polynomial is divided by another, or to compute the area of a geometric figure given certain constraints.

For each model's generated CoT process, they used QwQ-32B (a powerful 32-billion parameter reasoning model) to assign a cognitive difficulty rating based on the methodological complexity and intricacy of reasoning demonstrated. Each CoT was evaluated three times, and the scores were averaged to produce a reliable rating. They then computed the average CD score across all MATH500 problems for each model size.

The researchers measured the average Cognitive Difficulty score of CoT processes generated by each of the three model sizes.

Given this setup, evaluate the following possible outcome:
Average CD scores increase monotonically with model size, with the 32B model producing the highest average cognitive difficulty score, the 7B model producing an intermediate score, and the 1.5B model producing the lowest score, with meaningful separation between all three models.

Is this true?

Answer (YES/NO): YES